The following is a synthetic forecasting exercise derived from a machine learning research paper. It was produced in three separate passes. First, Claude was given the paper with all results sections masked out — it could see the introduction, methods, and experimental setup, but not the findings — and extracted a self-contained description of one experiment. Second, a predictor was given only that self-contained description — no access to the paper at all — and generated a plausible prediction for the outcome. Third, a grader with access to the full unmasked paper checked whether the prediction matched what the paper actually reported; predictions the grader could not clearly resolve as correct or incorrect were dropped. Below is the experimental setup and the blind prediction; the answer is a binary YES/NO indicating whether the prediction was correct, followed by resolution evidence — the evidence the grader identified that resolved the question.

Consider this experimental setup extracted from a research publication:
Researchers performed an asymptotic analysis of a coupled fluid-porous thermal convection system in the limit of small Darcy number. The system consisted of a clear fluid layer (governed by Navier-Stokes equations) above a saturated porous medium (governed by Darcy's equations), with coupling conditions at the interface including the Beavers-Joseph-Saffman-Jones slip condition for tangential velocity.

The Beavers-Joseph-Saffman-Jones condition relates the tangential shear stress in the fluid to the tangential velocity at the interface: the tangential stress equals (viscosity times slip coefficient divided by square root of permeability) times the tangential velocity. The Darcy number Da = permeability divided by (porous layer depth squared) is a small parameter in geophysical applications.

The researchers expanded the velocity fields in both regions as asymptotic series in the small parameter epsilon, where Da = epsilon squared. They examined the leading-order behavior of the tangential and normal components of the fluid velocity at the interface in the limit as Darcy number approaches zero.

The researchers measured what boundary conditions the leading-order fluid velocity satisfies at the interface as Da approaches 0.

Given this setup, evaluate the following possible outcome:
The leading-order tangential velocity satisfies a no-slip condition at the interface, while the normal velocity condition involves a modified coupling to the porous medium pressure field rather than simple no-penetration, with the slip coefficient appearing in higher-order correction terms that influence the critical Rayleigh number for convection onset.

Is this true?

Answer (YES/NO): NO